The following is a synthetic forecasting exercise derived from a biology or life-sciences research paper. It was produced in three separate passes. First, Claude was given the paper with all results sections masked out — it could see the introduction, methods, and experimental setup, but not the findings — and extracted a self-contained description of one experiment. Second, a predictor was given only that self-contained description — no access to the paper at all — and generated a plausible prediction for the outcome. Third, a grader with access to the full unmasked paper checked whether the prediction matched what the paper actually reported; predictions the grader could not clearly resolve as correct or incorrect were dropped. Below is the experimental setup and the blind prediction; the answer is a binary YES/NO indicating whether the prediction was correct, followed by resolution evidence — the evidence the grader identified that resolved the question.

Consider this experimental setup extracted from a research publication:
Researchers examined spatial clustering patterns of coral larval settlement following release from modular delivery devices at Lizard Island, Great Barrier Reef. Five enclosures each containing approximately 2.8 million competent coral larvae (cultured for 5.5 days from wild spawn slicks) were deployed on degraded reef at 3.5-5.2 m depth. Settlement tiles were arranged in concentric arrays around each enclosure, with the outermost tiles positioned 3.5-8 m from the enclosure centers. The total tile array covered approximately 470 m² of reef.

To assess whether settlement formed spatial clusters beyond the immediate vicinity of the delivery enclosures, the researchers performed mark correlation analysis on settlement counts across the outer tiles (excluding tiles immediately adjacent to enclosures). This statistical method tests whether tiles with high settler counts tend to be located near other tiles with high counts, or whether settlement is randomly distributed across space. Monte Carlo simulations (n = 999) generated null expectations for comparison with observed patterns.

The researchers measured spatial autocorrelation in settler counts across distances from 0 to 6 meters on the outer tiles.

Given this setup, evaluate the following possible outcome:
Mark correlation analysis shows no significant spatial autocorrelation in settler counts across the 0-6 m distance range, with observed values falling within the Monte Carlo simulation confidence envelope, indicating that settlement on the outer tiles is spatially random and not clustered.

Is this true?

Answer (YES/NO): YES